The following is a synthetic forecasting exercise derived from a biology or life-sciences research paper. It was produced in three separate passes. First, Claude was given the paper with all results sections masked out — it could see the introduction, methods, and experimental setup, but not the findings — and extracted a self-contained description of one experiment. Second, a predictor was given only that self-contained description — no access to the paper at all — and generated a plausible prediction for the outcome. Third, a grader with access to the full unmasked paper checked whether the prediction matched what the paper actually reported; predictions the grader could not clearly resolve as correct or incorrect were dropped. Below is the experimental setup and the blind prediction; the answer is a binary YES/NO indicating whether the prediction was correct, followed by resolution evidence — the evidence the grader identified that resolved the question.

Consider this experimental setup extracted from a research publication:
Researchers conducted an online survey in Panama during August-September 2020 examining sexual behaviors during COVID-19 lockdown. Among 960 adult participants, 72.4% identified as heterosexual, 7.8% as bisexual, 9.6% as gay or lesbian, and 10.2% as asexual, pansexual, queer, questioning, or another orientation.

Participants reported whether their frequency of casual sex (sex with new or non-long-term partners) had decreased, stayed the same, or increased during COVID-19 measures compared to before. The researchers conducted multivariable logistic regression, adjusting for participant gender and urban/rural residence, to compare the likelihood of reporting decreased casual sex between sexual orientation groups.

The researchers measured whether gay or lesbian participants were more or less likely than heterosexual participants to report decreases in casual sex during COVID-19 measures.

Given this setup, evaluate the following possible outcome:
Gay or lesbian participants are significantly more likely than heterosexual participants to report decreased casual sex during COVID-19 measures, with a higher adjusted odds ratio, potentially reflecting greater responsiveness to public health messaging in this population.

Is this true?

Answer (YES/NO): NO